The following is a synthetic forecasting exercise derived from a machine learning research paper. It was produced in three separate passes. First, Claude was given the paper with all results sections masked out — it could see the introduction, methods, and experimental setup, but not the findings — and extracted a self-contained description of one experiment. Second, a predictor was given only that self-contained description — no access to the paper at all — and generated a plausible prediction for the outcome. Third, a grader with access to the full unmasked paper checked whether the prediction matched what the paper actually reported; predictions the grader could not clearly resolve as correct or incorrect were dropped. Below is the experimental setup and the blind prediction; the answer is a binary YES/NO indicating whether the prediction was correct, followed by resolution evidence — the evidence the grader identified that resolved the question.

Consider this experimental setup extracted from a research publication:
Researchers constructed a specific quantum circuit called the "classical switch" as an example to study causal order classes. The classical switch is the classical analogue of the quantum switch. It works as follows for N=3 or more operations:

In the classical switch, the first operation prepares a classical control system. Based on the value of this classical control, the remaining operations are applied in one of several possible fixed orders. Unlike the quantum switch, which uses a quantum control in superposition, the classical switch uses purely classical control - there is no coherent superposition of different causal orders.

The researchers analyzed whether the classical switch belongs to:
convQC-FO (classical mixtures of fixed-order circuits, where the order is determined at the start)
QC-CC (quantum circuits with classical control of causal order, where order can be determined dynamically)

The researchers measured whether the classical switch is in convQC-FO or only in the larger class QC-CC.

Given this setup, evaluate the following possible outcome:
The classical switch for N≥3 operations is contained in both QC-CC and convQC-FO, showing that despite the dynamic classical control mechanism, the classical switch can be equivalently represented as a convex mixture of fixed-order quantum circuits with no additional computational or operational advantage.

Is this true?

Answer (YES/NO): NO